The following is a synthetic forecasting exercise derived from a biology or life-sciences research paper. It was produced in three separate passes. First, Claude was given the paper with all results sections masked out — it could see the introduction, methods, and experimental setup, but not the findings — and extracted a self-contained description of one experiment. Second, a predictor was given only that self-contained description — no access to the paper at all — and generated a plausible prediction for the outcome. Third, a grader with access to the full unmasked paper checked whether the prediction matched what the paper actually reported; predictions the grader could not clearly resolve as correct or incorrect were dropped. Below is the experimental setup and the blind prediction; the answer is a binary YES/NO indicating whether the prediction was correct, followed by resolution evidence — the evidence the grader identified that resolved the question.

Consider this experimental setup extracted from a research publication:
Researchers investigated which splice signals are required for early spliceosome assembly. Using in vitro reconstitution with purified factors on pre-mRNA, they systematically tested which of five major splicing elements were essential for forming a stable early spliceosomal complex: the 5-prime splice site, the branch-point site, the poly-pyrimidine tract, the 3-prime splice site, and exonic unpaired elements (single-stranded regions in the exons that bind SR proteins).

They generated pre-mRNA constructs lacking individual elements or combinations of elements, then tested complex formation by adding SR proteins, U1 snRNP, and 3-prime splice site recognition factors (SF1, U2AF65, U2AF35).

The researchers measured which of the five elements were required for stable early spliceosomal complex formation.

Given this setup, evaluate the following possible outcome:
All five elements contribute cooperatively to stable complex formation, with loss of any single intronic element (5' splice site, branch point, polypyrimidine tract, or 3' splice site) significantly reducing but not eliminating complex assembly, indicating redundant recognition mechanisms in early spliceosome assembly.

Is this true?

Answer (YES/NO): NO